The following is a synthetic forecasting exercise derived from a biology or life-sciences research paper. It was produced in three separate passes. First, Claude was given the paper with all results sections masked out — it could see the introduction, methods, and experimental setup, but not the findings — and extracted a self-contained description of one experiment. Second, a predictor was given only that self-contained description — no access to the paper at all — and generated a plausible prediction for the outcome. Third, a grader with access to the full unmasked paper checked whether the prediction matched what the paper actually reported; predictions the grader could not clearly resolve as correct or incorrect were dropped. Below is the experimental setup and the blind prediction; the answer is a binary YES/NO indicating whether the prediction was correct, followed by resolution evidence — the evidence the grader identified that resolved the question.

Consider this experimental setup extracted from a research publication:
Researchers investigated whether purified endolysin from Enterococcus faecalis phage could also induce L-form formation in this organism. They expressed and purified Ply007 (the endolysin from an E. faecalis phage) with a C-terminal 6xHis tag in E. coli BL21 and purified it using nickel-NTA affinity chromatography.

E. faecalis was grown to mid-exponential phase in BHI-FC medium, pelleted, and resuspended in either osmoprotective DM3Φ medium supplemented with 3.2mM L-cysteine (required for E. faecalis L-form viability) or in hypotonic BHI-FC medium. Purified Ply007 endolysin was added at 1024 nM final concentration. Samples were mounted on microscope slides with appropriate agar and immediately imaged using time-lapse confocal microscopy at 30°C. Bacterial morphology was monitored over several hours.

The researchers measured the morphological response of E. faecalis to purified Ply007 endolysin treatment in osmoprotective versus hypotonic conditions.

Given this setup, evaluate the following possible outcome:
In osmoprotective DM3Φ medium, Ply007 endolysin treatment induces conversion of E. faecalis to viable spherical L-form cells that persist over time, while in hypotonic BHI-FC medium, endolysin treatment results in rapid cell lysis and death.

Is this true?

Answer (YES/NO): YES